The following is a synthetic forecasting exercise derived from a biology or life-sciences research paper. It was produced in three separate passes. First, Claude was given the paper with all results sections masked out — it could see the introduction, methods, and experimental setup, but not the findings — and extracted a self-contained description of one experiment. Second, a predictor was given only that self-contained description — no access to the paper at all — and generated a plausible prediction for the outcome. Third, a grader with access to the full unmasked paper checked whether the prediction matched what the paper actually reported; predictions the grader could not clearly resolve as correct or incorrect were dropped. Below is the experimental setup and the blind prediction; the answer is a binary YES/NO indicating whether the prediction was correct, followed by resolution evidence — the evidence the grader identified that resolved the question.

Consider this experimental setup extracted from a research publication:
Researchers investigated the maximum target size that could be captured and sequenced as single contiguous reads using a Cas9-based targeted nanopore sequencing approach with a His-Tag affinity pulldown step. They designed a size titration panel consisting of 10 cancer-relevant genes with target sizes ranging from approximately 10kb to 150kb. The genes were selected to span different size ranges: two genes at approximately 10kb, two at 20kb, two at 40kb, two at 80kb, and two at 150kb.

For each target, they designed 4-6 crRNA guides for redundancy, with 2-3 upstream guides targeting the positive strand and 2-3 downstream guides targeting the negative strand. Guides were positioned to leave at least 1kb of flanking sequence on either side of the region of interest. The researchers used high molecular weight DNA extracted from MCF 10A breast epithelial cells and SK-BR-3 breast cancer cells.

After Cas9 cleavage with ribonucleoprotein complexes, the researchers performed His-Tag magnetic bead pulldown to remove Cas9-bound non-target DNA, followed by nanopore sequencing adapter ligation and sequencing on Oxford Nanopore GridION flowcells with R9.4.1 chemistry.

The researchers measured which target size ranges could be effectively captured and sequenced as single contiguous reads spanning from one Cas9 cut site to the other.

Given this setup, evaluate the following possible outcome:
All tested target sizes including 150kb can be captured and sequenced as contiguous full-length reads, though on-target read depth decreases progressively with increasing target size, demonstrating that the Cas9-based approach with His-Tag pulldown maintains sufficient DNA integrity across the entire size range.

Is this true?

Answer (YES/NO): NO